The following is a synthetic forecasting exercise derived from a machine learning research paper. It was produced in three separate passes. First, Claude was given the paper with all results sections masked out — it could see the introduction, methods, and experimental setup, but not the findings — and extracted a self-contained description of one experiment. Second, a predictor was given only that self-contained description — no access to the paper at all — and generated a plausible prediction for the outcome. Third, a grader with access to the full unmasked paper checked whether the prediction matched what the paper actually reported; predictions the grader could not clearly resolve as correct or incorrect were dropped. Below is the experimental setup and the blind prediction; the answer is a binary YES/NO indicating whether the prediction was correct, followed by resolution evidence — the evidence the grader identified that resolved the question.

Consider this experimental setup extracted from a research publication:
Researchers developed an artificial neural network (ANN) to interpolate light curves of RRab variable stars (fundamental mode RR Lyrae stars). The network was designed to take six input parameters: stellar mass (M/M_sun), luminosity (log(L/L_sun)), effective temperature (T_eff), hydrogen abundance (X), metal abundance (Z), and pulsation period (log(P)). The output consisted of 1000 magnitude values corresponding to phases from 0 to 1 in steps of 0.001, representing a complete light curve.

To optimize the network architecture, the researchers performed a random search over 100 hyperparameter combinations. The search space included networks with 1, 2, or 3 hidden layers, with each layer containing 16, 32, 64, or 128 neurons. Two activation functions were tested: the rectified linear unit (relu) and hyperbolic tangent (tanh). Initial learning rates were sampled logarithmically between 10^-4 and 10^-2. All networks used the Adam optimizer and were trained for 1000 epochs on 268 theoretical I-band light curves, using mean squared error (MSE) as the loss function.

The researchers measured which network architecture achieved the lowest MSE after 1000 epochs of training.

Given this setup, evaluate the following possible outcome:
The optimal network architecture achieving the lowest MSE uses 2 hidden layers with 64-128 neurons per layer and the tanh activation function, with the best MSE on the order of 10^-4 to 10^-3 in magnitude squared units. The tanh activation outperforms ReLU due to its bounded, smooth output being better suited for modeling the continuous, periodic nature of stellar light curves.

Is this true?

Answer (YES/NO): NO